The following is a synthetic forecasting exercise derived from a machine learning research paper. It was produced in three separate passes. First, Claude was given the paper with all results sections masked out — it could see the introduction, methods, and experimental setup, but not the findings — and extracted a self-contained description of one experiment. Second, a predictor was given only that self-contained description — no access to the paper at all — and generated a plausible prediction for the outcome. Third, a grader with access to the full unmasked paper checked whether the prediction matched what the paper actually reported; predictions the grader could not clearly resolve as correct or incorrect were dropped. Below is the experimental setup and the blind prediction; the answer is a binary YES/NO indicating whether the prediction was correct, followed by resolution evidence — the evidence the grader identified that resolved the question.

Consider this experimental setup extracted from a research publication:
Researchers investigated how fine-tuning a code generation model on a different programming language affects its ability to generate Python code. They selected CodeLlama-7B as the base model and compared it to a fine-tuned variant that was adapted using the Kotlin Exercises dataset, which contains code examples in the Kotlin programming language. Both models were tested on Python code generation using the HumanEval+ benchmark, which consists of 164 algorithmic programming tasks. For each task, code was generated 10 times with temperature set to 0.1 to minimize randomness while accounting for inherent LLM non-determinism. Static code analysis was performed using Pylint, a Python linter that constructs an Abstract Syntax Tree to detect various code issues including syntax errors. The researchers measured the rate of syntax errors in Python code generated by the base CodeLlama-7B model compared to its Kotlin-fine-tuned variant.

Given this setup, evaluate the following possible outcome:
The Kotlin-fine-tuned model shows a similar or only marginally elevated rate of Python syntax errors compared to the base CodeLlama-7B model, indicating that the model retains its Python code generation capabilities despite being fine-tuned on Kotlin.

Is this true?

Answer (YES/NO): NO